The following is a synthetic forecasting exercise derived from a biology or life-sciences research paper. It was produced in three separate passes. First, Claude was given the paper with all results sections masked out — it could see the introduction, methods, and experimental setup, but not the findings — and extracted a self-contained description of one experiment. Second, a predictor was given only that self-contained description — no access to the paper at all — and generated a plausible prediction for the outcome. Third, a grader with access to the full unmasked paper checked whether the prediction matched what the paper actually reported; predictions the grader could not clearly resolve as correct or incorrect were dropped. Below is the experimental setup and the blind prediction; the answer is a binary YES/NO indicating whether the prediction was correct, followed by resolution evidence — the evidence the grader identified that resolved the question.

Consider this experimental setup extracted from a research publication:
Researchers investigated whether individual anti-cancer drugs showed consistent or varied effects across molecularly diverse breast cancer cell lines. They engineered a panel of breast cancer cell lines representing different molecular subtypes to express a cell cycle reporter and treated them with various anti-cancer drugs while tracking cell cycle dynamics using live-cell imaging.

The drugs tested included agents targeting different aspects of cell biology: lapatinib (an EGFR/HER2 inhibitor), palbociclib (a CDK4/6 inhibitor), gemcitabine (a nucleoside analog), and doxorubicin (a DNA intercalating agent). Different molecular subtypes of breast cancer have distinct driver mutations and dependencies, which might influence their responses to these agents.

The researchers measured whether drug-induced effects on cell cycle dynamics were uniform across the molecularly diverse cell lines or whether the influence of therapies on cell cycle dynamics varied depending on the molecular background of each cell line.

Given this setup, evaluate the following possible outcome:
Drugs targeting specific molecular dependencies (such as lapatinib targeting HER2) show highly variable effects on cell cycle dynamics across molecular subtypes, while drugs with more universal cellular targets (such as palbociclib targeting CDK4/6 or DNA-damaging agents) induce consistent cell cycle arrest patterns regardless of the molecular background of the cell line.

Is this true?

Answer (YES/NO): NO